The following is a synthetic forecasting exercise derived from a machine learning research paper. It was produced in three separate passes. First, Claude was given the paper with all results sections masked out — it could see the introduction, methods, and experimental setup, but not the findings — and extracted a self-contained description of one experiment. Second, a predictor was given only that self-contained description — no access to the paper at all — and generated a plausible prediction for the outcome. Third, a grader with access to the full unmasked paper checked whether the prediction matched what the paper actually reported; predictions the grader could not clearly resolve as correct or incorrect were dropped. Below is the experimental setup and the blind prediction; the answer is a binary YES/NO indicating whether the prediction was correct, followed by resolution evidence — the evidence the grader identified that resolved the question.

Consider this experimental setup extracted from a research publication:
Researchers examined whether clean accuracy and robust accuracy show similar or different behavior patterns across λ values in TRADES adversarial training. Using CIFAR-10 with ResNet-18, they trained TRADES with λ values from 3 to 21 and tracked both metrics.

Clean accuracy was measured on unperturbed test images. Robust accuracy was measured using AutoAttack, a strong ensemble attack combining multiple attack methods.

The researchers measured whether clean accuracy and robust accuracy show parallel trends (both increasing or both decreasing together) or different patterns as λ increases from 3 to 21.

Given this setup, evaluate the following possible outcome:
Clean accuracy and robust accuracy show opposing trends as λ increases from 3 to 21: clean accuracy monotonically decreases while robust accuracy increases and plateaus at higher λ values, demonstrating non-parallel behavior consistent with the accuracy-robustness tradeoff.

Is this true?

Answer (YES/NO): NO